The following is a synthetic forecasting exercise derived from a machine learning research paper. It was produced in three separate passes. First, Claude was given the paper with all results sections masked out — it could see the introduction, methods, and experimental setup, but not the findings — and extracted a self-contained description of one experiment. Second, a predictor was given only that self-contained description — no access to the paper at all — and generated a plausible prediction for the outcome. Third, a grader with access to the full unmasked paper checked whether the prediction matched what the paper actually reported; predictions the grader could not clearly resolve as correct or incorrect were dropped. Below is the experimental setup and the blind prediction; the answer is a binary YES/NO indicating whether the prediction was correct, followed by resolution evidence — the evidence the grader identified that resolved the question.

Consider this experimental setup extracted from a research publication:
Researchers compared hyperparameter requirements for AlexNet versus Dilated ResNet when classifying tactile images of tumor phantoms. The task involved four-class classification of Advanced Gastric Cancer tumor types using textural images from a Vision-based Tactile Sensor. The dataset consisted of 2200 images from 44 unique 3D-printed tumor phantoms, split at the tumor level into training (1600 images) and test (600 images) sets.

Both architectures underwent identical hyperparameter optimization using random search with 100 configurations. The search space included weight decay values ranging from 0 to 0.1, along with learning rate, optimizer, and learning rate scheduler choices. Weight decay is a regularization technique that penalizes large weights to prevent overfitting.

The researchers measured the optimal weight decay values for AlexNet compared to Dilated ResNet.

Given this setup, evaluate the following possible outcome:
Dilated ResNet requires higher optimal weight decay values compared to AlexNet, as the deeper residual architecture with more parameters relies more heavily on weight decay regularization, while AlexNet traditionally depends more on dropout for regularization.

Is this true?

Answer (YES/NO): NO